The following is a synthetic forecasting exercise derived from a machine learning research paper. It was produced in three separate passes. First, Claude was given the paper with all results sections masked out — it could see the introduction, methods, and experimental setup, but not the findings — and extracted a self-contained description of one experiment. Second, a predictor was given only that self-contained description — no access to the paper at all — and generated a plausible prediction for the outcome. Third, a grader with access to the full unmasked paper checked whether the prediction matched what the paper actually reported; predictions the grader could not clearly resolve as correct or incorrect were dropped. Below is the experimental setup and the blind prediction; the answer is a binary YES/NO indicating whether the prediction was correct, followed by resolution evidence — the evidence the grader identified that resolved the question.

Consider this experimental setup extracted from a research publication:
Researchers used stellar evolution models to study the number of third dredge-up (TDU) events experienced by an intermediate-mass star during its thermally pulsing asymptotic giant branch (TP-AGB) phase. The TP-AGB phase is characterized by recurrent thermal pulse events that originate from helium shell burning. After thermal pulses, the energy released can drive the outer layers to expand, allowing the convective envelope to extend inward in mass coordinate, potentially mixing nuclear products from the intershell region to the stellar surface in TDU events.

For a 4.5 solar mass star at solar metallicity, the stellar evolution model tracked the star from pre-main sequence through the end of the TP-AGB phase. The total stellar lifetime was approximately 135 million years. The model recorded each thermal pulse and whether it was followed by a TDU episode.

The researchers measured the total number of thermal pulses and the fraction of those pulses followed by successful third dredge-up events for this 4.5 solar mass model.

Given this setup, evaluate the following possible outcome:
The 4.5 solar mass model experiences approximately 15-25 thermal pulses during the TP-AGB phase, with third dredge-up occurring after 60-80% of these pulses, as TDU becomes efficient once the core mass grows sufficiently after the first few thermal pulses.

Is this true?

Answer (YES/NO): NO